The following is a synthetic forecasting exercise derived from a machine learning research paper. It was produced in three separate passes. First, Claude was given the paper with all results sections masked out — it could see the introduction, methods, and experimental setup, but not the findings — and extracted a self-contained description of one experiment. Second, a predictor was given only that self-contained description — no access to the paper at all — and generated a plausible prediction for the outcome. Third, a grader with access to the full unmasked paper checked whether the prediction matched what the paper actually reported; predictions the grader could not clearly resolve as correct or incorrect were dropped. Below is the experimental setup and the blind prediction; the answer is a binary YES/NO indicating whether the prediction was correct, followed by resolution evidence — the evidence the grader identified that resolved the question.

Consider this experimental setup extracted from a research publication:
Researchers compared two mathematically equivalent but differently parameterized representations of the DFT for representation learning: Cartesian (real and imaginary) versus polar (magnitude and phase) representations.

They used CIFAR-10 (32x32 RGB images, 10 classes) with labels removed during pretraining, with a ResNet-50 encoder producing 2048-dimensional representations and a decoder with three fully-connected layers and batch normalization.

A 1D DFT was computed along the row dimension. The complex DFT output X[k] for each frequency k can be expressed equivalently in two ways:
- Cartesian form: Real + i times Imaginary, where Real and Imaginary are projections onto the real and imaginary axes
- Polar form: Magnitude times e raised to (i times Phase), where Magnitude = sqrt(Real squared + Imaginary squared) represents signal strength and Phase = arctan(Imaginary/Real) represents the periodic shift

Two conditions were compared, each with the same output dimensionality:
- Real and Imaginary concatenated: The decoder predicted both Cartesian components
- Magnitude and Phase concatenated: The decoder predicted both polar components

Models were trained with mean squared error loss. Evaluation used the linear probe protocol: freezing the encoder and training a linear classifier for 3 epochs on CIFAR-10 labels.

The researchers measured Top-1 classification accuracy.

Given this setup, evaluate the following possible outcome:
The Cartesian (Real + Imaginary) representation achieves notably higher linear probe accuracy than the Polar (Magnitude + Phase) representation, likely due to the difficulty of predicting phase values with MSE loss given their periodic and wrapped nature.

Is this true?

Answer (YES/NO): NO